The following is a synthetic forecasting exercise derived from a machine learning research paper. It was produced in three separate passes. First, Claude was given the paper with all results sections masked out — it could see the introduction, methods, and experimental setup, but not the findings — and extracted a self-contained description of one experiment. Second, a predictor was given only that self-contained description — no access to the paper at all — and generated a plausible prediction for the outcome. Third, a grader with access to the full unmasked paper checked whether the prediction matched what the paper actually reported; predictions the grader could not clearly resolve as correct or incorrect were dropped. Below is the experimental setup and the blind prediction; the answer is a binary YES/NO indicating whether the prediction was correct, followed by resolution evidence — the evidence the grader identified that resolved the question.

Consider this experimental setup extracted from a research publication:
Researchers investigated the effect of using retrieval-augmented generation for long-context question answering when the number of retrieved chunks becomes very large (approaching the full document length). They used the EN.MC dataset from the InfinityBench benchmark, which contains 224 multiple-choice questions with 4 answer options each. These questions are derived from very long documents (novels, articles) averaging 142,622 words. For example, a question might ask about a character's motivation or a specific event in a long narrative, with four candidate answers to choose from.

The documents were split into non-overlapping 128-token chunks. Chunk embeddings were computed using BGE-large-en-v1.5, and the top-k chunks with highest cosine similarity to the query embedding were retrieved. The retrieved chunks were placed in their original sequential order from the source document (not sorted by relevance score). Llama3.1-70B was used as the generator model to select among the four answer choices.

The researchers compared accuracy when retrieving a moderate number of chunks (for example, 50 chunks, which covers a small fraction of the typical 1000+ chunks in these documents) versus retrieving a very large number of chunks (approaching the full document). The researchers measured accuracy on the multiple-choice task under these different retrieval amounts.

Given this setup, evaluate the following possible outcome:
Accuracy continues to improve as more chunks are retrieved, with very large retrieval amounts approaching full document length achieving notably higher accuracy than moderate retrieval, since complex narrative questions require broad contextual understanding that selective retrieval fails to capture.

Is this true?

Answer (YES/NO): NO